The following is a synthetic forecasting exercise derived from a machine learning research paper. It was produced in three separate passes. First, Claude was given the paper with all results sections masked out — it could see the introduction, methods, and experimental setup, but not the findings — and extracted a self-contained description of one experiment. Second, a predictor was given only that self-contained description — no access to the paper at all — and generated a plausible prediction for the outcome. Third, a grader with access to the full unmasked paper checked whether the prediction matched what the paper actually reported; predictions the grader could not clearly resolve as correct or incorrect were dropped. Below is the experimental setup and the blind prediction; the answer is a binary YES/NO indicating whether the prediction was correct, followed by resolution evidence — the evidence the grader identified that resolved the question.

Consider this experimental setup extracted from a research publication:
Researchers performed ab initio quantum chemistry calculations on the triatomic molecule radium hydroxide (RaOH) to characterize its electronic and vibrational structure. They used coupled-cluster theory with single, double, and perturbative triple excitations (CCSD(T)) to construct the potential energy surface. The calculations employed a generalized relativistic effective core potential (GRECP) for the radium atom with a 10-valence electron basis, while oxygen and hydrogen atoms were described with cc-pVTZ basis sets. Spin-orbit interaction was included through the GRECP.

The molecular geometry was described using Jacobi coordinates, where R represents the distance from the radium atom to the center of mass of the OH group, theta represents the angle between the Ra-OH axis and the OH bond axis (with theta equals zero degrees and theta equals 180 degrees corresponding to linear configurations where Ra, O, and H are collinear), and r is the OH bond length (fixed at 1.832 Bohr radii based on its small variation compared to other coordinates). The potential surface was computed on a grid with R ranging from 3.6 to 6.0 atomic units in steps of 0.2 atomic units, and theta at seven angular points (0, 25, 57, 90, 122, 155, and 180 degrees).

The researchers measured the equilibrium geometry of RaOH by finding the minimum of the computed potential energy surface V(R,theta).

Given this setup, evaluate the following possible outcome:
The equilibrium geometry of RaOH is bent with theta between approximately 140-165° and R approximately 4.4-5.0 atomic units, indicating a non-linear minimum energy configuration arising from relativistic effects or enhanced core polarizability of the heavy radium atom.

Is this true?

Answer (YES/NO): NO